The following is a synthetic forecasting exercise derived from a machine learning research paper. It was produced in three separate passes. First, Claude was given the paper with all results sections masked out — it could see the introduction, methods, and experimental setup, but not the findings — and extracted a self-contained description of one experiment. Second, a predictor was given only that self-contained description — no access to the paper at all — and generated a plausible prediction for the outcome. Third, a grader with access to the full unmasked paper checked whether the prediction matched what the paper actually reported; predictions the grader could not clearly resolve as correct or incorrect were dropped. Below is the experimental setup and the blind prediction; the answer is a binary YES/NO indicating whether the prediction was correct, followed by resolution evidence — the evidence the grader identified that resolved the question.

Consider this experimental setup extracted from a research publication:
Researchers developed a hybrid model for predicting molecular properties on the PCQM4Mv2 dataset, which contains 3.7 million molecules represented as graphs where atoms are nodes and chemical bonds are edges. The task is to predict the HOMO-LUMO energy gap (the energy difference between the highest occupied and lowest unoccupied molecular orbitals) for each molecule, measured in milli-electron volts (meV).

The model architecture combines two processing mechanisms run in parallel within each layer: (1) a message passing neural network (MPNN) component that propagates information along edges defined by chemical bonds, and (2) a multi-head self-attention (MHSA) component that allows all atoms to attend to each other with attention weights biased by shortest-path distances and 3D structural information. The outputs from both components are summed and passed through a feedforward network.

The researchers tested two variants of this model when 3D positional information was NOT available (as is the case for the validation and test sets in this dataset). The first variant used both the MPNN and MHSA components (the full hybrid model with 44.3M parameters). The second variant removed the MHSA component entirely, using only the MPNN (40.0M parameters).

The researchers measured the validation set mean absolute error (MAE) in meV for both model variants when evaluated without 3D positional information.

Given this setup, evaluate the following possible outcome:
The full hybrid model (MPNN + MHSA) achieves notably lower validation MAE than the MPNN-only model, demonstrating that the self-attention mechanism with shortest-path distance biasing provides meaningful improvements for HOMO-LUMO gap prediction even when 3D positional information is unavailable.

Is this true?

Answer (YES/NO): NO